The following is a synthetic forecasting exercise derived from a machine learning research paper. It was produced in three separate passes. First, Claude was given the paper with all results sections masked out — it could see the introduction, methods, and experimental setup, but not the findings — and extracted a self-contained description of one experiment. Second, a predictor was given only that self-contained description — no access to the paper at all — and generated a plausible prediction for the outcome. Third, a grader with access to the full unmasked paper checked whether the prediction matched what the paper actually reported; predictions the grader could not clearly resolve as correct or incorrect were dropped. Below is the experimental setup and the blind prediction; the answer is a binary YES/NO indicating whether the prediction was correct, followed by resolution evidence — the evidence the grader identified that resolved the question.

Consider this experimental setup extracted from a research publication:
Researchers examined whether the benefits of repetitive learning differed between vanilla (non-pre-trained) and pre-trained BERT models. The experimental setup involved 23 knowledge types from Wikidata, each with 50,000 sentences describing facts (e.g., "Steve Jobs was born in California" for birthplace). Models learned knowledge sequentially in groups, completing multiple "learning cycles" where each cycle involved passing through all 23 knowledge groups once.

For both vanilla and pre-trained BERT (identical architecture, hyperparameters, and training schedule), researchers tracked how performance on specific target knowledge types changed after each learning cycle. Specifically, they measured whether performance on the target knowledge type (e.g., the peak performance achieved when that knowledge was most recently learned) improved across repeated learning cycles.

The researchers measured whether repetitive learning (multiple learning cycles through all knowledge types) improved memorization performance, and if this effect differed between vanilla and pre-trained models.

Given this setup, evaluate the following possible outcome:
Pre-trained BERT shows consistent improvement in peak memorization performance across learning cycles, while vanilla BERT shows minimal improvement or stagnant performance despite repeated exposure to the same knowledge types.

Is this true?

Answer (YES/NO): YES